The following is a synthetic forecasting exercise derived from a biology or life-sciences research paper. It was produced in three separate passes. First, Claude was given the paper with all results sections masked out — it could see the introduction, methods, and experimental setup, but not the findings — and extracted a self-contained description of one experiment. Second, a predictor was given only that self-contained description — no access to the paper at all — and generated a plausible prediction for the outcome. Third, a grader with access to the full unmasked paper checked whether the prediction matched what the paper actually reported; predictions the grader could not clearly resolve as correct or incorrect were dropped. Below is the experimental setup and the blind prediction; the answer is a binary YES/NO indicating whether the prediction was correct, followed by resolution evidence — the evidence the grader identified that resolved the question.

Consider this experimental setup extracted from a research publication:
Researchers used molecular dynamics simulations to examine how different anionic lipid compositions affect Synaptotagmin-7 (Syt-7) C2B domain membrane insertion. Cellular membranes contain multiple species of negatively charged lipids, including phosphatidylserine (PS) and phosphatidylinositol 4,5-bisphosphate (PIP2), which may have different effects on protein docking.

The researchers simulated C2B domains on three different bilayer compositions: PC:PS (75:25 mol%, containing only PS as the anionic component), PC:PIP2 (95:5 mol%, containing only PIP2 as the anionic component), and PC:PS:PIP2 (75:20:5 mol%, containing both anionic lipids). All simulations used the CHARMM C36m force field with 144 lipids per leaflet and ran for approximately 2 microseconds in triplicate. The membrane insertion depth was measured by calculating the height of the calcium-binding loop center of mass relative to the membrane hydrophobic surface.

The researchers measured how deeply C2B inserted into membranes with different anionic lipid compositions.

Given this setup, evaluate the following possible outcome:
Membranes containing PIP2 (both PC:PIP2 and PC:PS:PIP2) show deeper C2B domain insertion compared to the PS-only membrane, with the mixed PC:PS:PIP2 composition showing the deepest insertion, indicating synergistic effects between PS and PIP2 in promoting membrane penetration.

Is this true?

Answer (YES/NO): NO